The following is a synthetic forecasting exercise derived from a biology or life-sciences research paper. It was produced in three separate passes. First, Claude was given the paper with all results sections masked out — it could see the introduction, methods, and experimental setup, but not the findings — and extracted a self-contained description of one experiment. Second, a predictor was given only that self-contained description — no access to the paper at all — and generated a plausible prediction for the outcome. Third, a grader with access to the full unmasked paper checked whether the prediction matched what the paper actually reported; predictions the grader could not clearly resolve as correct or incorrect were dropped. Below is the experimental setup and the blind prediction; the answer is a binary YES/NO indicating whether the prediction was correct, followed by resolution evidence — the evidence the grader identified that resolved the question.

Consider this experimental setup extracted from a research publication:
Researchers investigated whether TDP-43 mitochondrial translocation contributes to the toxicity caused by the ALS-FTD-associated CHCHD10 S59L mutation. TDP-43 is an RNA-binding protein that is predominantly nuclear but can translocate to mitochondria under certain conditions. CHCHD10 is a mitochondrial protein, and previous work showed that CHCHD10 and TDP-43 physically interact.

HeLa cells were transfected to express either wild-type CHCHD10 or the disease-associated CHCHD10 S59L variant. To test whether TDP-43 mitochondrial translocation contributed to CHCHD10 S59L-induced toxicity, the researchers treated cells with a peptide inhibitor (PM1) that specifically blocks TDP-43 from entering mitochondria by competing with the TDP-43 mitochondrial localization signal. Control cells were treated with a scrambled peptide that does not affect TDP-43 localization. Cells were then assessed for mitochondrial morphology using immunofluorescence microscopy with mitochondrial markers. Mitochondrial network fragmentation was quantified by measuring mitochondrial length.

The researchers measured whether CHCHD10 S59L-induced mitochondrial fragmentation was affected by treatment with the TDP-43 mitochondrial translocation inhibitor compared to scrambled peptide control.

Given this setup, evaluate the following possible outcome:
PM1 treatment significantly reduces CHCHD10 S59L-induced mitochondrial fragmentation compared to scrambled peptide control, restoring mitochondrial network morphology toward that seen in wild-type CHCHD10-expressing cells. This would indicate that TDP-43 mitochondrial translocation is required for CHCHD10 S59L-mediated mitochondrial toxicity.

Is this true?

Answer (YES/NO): YES